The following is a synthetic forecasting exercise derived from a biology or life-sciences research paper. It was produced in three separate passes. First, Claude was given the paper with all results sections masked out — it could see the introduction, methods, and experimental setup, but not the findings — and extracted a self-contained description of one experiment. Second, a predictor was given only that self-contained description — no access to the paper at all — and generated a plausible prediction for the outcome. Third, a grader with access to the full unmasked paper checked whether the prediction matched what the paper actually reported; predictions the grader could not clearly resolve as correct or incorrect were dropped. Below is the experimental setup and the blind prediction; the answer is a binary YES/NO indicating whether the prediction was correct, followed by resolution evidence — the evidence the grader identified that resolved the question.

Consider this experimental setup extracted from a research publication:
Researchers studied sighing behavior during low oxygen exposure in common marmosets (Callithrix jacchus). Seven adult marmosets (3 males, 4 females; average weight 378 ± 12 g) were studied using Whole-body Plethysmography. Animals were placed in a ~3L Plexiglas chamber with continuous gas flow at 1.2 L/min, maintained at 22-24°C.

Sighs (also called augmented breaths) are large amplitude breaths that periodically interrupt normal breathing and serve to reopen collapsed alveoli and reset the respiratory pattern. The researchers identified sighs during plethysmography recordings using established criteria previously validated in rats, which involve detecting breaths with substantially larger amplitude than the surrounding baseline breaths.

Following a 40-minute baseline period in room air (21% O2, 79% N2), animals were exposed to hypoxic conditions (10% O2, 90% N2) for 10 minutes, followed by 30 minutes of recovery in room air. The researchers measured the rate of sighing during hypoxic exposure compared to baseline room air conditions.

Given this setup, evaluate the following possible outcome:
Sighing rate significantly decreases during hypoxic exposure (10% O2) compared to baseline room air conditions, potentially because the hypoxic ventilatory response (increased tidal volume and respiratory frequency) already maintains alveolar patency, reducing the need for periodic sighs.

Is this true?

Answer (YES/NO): NO